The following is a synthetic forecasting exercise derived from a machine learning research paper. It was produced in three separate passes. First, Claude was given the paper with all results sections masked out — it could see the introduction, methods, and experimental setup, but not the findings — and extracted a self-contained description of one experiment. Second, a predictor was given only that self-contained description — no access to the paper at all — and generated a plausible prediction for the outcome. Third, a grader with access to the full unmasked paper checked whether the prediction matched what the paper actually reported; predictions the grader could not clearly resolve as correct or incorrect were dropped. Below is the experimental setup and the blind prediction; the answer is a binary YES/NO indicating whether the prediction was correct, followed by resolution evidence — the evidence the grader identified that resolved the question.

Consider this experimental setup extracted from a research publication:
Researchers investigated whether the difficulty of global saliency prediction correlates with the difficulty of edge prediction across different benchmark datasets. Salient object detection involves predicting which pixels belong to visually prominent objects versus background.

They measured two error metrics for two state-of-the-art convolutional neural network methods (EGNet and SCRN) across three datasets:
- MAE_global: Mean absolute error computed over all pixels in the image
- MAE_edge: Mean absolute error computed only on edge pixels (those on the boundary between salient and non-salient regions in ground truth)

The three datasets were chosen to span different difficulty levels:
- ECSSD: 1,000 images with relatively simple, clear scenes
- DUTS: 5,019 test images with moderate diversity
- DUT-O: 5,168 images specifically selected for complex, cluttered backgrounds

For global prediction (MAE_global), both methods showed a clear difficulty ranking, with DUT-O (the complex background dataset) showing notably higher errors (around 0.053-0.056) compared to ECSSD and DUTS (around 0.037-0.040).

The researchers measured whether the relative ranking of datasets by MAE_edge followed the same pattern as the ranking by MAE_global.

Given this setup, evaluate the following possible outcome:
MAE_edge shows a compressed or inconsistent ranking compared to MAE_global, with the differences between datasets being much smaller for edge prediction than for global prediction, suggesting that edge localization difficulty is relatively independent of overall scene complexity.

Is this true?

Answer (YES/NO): YES